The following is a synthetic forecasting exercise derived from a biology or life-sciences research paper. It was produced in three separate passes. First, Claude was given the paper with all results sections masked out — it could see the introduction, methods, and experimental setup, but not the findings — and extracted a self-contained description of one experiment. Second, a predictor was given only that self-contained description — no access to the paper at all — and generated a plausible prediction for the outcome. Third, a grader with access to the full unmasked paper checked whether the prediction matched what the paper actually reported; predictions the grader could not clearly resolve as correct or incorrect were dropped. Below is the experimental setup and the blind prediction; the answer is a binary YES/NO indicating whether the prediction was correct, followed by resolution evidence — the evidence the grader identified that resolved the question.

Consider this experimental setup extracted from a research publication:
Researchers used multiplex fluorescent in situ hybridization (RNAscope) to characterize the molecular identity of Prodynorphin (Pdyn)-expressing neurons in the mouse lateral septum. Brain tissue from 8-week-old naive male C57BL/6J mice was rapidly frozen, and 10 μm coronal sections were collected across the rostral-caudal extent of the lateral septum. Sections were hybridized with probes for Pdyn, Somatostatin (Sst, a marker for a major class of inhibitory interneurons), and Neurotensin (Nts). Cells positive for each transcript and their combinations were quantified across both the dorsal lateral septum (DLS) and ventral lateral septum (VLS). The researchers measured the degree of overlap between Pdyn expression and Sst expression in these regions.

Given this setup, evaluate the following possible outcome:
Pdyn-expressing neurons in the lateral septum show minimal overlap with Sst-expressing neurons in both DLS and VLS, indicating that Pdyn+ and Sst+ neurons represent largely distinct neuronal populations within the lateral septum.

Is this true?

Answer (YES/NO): NO